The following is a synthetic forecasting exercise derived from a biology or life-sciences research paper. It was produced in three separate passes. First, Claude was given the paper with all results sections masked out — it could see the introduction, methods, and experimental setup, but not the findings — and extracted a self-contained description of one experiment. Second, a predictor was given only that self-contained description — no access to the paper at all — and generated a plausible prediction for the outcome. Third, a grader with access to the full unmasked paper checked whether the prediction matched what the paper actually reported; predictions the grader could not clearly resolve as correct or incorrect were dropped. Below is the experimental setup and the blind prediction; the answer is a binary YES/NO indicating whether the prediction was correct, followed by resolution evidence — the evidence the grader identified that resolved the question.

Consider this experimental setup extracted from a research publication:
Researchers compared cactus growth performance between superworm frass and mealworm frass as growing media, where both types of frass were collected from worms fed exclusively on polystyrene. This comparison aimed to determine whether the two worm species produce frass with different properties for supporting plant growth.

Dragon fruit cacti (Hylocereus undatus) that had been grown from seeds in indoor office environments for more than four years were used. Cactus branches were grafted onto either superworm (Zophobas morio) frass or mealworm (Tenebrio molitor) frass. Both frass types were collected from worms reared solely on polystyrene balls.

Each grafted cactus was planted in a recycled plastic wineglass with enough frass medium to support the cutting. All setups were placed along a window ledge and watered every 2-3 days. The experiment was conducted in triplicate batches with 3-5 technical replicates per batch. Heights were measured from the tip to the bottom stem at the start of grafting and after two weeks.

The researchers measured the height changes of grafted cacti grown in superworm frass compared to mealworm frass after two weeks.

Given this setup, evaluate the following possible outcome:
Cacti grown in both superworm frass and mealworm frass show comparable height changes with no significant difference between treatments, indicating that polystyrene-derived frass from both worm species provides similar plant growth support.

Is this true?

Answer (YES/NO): NO